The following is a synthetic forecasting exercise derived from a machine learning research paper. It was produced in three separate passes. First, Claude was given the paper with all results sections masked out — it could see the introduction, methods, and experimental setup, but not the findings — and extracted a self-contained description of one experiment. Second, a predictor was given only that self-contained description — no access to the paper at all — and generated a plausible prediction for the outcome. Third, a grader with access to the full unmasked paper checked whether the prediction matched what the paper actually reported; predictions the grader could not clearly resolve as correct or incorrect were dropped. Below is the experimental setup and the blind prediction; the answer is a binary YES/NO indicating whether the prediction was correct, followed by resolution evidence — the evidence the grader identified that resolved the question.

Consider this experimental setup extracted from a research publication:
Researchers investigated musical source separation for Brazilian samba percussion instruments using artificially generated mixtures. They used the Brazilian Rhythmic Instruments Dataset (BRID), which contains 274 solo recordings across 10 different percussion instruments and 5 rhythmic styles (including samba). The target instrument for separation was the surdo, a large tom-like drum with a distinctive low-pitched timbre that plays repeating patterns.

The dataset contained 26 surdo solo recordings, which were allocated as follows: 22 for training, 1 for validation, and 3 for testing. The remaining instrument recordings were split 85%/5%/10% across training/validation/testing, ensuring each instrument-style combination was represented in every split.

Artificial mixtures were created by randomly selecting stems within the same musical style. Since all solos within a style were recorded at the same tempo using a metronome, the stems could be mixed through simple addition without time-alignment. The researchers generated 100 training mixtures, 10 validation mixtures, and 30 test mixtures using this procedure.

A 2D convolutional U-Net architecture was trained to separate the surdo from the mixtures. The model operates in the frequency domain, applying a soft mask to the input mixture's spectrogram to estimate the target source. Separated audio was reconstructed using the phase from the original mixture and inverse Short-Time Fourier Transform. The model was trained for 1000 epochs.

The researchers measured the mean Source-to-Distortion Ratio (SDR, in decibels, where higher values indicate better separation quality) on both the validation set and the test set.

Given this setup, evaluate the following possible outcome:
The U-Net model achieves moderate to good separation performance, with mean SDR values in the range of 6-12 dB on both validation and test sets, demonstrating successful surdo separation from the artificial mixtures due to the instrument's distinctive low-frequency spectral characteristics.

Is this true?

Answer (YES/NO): NO